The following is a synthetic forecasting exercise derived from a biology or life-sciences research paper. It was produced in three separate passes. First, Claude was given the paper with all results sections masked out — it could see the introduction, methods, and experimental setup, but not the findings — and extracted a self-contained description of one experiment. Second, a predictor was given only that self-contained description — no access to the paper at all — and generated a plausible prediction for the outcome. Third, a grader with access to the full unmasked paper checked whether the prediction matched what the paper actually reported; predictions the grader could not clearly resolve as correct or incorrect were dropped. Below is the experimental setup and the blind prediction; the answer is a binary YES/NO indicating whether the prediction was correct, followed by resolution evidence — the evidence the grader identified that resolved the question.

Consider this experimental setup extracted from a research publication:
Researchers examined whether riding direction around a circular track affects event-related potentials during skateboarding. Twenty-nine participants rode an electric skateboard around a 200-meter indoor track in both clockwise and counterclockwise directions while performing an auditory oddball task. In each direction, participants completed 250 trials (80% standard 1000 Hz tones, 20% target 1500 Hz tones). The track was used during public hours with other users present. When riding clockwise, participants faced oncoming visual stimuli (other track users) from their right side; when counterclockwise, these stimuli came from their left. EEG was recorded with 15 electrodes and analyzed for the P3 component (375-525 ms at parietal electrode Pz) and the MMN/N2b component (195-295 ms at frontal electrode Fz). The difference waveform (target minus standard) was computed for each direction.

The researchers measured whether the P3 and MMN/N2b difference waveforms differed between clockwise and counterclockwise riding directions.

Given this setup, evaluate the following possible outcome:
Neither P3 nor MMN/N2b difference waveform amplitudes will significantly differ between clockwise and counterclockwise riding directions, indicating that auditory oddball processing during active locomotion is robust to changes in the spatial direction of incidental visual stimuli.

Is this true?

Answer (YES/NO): YES